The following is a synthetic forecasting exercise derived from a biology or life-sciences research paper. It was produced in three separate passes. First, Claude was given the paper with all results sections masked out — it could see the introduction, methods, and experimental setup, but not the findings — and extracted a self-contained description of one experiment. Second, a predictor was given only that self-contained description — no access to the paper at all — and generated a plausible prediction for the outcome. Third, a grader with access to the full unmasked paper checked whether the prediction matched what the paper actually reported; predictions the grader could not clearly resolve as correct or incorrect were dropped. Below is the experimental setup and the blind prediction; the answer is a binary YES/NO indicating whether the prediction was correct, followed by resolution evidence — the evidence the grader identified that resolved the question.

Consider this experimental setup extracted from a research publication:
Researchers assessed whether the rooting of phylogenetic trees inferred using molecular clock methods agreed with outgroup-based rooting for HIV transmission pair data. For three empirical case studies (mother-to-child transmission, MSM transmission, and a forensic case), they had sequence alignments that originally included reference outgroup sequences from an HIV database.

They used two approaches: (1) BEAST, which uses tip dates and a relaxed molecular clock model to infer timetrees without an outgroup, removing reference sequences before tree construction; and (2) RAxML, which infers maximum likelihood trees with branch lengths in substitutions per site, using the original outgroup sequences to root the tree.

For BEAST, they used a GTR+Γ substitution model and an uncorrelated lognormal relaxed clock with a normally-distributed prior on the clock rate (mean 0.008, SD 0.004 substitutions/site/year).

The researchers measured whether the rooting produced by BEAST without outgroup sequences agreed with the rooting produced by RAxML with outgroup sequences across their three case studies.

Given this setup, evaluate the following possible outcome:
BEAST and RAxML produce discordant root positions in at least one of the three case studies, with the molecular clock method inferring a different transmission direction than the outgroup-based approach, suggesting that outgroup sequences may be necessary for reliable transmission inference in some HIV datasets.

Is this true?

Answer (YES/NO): NO